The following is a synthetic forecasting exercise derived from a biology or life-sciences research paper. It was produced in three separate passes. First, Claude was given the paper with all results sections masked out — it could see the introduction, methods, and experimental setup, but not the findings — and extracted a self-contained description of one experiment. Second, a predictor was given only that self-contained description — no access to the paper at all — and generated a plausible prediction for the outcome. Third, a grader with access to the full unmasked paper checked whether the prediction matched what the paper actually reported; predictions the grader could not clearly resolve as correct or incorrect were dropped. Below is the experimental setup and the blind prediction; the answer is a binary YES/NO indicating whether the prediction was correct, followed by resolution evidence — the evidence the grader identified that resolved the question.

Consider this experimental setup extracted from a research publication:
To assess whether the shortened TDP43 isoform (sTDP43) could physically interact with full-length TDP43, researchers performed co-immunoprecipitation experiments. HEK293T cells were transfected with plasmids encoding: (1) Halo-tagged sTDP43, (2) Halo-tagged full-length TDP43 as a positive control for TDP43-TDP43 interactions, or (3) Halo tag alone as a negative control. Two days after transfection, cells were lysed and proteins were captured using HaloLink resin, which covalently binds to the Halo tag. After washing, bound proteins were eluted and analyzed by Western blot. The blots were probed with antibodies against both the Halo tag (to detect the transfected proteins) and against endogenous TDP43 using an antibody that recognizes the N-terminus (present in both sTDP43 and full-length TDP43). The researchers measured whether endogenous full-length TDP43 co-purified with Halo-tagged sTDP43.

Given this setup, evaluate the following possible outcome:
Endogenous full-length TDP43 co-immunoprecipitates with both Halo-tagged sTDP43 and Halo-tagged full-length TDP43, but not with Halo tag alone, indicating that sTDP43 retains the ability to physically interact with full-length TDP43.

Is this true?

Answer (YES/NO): YES